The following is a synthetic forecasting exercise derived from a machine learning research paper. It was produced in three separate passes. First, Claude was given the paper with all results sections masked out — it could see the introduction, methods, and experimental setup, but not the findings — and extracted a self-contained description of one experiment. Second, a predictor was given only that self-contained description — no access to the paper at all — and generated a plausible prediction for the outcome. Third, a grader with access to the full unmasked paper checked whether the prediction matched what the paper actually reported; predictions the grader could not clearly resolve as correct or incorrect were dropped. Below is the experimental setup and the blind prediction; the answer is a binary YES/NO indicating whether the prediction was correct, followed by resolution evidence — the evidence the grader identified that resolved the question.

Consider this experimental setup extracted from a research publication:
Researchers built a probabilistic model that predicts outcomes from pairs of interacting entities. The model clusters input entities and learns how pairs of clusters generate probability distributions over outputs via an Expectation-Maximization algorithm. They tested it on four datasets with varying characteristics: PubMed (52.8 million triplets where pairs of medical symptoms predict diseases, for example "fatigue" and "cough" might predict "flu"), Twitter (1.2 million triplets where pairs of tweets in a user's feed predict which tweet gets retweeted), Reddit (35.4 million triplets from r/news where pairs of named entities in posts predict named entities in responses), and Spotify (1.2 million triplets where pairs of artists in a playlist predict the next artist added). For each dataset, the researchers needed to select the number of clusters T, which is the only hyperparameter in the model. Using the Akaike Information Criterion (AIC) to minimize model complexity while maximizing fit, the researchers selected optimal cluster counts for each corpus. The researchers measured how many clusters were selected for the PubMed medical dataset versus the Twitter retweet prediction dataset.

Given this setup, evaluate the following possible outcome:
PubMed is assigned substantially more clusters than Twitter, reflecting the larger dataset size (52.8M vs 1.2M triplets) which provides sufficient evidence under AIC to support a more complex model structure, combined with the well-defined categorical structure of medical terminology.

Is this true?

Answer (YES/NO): YES